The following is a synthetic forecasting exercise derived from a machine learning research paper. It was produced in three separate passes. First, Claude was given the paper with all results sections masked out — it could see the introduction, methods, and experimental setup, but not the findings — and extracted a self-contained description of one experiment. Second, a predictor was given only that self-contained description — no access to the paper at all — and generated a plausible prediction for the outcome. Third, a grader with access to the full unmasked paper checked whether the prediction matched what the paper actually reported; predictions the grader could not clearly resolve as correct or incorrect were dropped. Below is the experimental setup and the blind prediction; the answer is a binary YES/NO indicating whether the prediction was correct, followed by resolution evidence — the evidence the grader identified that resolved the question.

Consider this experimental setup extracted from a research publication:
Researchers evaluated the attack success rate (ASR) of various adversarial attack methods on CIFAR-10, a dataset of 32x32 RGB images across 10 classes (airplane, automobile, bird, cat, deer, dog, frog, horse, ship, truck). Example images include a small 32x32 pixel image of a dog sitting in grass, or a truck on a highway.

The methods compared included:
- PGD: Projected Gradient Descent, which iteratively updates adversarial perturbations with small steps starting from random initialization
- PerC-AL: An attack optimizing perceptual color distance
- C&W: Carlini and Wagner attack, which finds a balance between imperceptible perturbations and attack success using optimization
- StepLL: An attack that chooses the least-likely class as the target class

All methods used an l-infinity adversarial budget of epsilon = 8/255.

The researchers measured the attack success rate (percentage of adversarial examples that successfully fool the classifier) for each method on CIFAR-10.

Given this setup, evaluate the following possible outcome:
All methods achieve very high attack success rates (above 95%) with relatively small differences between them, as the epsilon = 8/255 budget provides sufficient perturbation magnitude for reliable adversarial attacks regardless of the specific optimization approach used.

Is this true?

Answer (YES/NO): YES